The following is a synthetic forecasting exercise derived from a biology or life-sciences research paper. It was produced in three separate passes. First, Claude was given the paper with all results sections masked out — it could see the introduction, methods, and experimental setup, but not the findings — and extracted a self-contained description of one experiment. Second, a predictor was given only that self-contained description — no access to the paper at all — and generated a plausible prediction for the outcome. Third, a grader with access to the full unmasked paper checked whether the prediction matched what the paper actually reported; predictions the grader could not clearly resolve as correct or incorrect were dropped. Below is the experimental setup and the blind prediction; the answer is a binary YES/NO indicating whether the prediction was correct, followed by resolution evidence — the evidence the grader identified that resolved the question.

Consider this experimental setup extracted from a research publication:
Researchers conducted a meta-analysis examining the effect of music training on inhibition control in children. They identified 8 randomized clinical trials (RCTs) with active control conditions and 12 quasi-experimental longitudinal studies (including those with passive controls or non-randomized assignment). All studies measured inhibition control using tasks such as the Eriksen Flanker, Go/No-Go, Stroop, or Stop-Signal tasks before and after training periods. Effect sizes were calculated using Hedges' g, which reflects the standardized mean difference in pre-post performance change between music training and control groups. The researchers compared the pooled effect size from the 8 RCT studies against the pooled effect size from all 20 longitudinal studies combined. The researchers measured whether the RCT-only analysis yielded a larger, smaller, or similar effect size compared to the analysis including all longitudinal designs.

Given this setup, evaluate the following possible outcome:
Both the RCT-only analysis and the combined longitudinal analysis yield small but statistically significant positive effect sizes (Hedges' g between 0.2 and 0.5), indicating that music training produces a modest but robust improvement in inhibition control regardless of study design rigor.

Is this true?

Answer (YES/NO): NO